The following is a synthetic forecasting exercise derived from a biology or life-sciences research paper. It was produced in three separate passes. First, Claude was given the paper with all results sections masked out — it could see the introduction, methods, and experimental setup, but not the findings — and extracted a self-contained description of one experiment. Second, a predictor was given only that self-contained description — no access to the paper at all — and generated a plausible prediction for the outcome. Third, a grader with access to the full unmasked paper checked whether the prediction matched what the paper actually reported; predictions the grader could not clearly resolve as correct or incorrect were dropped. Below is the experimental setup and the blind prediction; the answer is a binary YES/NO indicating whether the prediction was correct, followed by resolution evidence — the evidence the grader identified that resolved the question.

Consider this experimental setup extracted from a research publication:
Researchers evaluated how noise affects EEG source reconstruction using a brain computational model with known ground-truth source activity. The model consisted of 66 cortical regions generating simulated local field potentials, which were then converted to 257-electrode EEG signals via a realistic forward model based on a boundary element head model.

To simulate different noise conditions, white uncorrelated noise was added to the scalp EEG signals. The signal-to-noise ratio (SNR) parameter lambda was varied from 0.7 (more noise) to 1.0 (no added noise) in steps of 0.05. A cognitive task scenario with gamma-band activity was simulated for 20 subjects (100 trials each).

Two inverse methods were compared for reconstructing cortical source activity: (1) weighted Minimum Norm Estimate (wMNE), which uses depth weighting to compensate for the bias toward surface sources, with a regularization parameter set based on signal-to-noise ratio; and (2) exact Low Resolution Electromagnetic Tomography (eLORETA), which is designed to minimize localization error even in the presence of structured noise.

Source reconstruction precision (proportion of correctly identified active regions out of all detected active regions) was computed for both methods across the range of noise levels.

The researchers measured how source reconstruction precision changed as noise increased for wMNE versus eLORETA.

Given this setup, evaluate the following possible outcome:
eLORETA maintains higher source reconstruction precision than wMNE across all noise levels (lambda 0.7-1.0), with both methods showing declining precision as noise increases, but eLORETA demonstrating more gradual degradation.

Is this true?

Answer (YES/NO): NO